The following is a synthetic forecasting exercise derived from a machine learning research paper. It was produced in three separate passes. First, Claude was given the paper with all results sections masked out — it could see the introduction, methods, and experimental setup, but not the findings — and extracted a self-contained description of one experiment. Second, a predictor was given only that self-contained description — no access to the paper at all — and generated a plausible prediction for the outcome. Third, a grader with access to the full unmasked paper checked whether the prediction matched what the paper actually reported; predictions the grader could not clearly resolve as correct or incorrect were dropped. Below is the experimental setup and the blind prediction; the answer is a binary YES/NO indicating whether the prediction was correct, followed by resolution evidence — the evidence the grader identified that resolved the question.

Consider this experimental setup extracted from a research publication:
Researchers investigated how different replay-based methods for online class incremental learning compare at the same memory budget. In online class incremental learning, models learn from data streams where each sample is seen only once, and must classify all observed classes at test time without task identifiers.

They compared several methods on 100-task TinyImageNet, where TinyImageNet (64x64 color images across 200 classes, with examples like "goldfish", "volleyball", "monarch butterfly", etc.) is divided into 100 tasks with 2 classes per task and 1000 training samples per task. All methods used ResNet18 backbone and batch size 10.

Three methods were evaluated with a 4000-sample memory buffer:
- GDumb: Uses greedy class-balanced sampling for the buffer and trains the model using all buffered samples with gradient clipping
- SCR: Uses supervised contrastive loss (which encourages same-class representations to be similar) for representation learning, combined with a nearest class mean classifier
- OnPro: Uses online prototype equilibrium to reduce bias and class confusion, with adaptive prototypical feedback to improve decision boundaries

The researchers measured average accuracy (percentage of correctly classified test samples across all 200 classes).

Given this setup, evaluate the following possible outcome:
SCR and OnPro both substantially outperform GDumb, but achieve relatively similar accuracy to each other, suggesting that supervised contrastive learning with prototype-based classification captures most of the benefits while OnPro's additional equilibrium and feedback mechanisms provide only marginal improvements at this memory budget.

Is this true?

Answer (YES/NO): NO